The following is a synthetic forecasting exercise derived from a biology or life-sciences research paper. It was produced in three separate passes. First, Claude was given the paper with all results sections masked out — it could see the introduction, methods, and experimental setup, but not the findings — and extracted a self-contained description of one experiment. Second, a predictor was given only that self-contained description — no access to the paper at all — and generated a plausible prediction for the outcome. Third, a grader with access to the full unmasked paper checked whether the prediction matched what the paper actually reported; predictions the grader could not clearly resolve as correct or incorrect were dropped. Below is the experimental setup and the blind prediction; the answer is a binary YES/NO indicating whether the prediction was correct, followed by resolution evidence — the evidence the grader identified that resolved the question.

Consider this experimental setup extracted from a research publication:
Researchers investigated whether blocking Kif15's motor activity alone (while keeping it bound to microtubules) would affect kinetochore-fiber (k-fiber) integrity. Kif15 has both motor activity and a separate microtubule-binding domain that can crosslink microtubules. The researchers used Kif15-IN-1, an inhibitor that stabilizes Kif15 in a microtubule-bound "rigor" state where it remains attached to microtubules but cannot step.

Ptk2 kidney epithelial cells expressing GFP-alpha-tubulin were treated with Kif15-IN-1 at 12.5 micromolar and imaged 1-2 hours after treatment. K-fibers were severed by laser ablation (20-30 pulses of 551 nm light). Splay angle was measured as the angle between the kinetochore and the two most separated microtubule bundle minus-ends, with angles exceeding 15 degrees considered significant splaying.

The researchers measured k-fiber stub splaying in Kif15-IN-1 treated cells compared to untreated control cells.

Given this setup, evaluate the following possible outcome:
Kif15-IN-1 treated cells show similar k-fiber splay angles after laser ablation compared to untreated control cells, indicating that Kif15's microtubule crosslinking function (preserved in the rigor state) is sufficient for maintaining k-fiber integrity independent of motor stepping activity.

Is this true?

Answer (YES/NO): YES